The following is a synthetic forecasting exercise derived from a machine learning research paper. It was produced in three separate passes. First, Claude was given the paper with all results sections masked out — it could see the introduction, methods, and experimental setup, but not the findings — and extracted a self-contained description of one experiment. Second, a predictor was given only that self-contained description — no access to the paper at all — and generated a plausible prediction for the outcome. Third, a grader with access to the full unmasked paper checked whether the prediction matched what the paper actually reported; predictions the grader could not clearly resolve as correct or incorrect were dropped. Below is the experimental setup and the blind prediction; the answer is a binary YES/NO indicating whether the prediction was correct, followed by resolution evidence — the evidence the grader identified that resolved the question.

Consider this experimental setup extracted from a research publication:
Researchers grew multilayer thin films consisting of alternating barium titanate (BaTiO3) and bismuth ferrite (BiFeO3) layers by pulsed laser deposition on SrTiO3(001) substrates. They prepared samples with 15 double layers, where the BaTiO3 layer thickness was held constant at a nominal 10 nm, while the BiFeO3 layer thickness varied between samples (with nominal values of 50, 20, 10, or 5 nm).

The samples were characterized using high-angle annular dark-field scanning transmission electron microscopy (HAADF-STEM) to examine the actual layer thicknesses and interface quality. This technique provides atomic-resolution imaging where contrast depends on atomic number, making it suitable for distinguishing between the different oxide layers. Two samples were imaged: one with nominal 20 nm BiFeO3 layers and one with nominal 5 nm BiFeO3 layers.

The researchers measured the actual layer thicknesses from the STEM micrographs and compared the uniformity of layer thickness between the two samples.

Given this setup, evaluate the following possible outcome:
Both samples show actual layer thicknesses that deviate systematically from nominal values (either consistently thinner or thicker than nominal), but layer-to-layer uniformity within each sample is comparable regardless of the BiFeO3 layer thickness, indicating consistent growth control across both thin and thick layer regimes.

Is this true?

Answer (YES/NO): NO